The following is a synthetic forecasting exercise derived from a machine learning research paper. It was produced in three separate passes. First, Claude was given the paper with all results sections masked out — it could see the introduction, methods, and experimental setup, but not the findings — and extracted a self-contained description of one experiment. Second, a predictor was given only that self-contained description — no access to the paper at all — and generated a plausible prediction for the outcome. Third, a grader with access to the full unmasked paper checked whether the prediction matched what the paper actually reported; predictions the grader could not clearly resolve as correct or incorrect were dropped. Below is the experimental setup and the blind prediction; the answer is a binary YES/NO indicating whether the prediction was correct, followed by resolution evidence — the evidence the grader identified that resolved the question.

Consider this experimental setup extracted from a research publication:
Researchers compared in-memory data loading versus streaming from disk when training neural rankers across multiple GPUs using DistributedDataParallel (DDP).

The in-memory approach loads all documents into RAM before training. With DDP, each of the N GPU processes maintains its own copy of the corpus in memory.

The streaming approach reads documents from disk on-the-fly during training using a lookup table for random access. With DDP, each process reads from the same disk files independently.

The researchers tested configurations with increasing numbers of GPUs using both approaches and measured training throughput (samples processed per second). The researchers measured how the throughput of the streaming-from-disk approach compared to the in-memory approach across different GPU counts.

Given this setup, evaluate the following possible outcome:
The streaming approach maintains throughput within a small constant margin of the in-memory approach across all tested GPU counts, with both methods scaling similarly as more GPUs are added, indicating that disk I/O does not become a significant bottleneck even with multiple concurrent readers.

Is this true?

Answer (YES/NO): NO